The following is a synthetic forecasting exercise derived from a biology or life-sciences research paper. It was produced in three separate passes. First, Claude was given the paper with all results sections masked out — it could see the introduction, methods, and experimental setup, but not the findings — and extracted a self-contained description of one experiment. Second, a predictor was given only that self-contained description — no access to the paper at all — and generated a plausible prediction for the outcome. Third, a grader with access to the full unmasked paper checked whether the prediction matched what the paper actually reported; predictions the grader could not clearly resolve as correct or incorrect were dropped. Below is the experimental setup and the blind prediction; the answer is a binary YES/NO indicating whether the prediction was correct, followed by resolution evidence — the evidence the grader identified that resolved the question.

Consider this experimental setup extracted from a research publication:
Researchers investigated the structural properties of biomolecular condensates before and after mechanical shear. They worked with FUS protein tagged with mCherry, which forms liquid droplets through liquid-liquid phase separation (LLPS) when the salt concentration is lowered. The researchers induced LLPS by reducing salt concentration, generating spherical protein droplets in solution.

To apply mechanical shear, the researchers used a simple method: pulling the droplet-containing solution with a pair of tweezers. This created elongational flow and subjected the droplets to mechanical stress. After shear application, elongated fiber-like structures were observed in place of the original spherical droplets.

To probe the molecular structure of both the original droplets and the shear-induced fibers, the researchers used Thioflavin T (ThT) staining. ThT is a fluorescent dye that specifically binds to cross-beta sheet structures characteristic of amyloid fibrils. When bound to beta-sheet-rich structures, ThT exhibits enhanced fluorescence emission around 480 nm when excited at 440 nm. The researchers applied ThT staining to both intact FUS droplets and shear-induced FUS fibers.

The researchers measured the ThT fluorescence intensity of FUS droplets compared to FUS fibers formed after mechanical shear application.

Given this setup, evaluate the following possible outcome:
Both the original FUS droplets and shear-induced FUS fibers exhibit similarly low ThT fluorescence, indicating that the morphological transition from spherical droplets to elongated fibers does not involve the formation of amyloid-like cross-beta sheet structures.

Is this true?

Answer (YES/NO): NO